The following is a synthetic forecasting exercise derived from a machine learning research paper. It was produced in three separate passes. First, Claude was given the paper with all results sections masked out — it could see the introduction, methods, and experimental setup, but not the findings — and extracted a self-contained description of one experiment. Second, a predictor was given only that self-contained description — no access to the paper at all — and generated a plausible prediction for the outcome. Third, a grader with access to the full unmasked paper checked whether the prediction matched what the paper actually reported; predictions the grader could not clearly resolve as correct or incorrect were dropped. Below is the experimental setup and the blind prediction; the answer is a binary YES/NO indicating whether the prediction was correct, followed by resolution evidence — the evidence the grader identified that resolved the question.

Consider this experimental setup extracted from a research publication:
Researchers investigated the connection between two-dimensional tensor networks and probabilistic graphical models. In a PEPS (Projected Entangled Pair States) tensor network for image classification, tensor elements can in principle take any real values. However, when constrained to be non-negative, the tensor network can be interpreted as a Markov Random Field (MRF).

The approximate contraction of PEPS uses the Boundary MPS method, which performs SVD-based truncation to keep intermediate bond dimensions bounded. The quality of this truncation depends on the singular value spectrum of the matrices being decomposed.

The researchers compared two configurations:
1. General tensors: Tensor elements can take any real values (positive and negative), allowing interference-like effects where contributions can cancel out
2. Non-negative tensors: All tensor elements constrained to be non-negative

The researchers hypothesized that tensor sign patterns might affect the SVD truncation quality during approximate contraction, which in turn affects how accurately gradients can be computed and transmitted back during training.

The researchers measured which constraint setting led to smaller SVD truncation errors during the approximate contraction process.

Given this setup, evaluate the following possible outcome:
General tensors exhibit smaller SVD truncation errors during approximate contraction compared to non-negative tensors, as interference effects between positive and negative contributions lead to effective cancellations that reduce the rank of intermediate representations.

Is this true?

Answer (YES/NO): NO